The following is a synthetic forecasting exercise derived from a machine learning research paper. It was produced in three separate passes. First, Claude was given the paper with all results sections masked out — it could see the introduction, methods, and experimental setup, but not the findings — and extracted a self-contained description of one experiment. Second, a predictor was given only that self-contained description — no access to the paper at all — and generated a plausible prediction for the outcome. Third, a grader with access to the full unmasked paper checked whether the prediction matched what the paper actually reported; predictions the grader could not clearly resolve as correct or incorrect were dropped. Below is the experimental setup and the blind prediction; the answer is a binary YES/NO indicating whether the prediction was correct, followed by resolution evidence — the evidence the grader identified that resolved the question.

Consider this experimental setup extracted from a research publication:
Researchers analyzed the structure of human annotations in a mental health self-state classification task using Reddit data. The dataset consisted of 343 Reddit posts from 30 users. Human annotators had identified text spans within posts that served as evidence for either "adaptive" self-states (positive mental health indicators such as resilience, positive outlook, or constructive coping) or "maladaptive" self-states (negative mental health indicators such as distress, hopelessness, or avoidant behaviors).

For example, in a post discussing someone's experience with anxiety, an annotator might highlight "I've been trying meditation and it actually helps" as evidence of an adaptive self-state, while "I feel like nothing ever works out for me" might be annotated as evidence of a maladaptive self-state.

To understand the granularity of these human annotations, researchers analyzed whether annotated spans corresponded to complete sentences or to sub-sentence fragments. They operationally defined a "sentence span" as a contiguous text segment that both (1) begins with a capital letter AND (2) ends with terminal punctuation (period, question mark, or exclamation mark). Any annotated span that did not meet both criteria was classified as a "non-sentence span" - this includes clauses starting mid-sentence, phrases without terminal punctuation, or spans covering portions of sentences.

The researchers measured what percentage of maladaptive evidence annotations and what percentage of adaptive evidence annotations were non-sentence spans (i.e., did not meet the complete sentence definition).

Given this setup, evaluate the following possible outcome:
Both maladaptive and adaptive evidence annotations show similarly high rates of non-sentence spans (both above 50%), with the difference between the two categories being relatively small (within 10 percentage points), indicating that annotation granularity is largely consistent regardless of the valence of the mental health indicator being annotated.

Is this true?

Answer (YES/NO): YES